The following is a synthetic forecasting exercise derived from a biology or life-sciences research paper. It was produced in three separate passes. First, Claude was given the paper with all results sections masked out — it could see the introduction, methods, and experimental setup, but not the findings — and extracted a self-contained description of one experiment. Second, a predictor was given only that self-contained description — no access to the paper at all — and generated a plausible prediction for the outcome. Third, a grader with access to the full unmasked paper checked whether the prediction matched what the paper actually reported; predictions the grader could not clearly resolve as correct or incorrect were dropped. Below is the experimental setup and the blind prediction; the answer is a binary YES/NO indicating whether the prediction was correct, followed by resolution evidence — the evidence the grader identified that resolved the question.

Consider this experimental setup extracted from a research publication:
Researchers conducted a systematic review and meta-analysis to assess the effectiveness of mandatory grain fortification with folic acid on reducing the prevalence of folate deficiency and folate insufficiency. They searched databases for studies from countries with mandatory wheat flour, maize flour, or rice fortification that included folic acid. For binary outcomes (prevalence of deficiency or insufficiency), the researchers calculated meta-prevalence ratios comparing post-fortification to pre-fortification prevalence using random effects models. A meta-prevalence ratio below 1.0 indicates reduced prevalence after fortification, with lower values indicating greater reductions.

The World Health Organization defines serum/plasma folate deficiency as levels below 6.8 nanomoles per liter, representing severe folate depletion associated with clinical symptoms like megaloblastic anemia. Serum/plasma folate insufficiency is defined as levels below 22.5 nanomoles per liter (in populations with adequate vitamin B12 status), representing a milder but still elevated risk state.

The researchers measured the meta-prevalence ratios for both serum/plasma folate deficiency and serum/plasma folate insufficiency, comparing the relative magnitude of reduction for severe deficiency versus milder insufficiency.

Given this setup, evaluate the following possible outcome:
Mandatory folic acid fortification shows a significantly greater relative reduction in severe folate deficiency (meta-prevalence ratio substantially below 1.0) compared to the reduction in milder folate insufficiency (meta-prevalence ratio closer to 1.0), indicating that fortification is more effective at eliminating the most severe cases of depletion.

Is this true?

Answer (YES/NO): YES